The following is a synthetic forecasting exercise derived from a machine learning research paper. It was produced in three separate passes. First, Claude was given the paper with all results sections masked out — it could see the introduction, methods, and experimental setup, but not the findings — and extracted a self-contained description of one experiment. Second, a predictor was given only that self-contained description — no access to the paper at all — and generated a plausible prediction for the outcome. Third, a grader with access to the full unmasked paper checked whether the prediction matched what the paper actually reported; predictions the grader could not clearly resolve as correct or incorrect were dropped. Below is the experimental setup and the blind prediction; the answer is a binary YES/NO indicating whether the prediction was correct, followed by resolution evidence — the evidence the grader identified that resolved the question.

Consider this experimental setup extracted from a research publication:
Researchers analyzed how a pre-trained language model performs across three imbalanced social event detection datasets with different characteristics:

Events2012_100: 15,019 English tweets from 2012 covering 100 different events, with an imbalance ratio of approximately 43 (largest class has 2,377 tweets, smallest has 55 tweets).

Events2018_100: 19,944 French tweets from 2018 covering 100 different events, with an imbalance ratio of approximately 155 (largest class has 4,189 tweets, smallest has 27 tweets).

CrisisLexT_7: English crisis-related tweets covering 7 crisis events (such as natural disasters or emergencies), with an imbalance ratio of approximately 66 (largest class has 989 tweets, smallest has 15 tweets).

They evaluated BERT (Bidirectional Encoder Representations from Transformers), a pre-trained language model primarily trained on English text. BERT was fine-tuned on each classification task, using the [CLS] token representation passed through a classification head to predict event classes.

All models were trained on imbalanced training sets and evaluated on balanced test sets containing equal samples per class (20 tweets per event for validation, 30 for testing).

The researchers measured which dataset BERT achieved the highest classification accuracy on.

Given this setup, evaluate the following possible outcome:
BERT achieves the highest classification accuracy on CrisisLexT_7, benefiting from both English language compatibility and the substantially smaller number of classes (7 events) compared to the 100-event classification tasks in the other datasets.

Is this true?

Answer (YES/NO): NO